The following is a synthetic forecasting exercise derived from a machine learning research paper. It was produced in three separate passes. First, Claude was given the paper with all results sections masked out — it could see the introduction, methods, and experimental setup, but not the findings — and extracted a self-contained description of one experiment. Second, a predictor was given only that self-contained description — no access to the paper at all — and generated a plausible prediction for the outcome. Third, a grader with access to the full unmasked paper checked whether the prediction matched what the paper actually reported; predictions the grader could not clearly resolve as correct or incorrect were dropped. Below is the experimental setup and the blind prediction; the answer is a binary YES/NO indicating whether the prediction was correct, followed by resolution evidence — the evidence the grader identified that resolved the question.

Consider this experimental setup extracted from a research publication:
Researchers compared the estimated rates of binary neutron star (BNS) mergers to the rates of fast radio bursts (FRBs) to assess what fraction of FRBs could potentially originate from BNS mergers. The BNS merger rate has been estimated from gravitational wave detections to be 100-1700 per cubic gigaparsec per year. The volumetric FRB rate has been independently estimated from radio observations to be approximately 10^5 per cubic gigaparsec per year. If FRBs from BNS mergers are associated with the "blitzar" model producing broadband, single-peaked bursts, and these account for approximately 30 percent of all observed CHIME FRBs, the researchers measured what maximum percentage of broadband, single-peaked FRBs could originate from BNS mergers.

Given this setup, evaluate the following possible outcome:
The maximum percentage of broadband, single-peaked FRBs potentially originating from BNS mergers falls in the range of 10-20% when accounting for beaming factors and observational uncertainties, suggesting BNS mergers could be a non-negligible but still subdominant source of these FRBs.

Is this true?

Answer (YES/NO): NO